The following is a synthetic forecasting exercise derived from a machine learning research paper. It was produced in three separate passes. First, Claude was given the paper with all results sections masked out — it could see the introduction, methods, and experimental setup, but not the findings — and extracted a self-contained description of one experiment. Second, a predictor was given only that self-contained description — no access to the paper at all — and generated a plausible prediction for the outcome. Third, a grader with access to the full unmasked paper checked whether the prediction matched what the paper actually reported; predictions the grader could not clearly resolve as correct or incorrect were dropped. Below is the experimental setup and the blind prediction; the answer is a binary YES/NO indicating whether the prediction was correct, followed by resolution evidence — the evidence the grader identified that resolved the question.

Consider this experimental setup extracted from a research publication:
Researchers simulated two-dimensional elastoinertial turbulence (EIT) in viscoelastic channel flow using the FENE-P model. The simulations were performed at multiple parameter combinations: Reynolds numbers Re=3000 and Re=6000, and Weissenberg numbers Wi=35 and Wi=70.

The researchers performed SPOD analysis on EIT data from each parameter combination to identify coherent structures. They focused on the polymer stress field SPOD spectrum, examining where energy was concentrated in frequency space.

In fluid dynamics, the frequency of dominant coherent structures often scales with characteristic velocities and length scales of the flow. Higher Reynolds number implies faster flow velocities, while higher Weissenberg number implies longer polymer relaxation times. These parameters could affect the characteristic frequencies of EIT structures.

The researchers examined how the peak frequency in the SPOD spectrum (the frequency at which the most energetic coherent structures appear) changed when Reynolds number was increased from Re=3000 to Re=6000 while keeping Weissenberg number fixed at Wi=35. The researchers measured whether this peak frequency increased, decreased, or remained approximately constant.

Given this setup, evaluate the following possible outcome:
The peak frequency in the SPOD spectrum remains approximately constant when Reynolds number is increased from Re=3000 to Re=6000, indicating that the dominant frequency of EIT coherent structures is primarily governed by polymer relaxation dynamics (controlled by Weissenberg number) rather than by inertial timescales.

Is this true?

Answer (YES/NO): YES